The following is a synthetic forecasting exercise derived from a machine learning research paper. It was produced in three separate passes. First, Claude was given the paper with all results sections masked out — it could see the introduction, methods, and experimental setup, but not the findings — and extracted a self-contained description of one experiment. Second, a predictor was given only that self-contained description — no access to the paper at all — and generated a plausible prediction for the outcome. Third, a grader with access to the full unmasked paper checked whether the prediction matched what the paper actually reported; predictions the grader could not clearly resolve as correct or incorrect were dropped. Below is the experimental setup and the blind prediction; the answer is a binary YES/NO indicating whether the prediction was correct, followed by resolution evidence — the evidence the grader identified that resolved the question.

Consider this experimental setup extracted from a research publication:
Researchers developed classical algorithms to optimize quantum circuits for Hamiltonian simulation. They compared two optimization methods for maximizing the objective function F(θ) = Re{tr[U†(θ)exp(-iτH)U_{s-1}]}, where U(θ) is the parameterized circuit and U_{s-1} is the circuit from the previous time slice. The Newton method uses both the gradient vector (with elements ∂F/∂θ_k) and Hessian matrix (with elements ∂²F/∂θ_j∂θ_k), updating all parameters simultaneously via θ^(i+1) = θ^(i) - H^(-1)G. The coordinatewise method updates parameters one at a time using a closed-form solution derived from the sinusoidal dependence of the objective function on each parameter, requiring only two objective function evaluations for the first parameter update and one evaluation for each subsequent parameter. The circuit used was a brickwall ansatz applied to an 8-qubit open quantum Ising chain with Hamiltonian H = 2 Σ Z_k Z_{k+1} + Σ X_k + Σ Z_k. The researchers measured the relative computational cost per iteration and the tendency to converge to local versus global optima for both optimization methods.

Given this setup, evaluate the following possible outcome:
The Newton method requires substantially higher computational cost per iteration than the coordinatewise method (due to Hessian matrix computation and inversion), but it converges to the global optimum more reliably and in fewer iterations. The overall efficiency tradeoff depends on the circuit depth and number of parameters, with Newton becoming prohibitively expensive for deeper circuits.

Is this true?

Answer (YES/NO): YES